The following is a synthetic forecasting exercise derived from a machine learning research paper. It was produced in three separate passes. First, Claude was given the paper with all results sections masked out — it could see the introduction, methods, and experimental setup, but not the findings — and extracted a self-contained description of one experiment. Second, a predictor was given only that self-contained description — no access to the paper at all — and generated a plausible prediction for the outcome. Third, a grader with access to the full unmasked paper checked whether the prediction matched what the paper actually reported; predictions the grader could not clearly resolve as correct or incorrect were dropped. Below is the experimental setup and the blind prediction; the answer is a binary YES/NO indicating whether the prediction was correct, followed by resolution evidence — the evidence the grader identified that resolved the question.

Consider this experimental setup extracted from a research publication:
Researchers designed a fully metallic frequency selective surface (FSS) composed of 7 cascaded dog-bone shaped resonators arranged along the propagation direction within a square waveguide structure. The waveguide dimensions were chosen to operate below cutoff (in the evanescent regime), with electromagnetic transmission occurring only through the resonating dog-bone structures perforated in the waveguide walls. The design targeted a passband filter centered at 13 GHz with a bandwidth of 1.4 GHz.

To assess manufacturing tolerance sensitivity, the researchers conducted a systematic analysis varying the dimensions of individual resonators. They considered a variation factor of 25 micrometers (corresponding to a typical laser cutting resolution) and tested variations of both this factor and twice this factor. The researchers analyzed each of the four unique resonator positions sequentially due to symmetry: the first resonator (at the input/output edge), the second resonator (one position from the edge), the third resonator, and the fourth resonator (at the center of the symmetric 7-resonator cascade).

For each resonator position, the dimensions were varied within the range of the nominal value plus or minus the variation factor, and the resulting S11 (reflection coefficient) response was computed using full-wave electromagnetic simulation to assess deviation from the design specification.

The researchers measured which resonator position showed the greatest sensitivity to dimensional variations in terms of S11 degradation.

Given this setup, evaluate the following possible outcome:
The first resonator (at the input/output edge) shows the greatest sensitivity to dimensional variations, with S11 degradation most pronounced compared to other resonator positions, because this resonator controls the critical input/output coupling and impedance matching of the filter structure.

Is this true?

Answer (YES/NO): NO